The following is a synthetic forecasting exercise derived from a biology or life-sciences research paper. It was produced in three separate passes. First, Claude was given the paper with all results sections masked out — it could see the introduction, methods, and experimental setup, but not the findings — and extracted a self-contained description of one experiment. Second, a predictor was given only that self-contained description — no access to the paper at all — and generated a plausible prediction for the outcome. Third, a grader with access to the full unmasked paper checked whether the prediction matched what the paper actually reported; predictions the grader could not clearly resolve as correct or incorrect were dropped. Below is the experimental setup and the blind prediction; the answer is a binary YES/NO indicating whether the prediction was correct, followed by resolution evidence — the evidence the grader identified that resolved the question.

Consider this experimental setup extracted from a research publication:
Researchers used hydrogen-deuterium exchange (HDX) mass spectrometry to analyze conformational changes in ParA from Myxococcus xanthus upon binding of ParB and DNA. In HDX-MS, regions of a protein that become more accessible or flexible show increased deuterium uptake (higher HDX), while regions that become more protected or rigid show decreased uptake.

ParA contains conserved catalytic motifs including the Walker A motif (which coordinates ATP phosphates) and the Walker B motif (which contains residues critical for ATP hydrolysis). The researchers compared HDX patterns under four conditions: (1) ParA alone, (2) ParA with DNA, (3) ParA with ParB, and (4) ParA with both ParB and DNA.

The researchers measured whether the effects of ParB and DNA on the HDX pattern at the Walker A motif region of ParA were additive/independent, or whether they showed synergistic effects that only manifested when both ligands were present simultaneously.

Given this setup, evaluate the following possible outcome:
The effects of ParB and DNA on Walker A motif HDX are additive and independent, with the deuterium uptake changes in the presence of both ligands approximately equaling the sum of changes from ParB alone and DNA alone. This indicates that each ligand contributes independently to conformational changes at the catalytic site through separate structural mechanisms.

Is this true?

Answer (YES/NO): NO